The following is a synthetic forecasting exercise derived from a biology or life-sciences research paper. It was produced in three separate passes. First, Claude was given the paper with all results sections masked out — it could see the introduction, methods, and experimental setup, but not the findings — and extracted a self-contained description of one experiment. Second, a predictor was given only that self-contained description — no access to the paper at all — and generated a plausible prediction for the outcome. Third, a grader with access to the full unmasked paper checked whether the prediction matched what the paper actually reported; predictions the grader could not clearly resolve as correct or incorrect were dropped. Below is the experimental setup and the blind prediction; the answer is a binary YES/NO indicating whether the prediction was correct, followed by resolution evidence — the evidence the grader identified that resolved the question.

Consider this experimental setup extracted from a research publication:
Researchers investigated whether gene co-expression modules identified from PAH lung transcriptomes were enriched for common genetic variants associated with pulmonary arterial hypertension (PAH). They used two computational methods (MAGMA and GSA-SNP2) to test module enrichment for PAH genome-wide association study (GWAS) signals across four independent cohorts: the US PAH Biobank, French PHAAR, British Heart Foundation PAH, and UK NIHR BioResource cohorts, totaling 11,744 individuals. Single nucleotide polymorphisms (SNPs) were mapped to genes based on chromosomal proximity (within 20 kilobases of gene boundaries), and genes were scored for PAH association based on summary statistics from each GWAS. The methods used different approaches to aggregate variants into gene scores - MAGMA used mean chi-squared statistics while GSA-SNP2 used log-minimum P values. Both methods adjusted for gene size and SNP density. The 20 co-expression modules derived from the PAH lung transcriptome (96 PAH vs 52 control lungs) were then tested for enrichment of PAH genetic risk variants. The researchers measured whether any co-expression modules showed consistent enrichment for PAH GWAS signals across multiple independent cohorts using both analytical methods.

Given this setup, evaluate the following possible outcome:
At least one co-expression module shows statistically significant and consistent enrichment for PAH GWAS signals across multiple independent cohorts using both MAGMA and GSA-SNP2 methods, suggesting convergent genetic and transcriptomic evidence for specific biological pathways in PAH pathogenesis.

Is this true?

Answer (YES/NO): YES